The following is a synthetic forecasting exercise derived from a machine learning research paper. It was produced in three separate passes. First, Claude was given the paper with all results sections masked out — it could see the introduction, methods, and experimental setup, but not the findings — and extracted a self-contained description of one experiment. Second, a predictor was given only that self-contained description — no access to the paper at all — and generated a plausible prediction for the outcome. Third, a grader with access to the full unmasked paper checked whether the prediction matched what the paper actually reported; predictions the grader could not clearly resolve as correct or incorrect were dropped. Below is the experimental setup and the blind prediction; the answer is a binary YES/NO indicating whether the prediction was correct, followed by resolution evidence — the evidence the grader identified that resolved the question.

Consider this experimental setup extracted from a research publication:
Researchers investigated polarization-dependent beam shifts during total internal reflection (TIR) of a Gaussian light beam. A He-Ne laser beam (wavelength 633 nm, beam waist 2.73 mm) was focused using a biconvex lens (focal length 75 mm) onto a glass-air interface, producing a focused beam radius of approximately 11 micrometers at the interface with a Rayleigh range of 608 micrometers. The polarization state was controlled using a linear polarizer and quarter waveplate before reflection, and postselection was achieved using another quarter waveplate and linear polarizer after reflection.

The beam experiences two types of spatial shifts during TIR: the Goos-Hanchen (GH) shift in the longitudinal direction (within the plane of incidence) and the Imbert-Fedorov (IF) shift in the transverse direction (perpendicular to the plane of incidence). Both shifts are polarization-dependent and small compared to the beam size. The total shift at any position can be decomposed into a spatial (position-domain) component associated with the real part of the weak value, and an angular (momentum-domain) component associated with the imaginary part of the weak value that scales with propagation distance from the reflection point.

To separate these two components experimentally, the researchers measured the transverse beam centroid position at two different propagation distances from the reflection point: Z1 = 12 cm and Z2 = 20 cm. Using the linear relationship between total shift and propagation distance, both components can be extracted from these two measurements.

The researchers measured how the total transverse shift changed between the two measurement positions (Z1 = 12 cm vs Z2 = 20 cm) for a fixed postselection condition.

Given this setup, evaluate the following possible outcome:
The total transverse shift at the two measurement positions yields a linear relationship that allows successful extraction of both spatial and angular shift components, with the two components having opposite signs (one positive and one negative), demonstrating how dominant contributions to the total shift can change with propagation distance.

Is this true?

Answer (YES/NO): NO